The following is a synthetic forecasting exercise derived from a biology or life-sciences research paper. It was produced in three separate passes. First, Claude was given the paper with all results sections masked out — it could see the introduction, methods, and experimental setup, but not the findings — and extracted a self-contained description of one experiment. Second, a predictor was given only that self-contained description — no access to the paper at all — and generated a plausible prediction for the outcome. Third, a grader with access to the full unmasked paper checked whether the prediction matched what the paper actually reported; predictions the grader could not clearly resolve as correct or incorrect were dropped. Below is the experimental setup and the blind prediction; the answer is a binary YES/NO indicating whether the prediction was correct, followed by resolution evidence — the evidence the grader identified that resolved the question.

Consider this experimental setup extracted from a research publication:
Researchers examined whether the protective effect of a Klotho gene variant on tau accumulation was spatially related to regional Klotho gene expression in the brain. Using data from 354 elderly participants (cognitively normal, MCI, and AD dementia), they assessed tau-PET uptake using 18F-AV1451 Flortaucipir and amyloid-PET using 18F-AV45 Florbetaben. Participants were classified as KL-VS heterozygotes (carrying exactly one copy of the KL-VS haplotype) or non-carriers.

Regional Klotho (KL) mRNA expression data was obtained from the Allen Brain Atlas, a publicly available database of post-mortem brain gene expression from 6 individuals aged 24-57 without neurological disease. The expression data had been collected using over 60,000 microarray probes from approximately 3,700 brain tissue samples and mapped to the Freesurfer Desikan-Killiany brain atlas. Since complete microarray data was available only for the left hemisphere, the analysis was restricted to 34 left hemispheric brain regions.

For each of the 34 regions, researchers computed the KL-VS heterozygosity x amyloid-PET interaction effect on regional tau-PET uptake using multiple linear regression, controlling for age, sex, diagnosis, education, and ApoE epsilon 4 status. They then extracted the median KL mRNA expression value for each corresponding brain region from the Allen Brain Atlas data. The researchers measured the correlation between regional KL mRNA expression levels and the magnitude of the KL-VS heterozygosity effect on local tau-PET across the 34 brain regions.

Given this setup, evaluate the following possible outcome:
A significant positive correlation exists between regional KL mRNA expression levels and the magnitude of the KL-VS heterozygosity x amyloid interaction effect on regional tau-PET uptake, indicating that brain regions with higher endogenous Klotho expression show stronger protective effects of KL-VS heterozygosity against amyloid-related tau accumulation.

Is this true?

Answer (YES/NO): NO